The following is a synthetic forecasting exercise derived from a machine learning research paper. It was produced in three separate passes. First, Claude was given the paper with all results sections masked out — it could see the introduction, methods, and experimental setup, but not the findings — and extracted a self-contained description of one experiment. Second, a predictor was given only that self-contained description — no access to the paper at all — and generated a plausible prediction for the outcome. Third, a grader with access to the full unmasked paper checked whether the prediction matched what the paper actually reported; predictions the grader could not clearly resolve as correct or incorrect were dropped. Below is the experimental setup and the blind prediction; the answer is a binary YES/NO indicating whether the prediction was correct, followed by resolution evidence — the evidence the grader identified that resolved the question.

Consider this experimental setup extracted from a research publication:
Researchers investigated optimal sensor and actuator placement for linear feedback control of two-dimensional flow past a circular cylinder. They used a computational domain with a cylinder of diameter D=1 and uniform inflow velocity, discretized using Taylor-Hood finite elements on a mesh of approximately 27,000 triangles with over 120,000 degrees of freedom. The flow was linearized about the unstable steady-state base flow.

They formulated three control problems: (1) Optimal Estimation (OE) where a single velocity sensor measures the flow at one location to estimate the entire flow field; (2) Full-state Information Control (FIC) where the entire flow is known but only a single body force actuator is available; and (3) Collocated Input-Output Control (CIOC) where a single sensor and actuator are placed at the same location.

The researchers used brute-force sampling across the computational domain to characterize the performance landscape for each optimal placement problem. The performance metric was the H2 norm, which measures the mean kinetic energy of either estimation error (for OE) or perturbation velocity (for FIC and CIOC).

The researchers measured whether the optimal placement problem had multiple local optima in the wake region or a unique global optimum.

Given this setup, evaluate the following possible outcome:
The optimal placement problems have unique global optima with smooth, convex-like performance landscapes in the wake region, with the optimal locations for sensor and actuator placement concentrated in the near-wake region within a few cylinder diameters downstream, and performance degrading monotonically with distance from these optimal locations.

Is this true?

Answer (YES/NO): NO